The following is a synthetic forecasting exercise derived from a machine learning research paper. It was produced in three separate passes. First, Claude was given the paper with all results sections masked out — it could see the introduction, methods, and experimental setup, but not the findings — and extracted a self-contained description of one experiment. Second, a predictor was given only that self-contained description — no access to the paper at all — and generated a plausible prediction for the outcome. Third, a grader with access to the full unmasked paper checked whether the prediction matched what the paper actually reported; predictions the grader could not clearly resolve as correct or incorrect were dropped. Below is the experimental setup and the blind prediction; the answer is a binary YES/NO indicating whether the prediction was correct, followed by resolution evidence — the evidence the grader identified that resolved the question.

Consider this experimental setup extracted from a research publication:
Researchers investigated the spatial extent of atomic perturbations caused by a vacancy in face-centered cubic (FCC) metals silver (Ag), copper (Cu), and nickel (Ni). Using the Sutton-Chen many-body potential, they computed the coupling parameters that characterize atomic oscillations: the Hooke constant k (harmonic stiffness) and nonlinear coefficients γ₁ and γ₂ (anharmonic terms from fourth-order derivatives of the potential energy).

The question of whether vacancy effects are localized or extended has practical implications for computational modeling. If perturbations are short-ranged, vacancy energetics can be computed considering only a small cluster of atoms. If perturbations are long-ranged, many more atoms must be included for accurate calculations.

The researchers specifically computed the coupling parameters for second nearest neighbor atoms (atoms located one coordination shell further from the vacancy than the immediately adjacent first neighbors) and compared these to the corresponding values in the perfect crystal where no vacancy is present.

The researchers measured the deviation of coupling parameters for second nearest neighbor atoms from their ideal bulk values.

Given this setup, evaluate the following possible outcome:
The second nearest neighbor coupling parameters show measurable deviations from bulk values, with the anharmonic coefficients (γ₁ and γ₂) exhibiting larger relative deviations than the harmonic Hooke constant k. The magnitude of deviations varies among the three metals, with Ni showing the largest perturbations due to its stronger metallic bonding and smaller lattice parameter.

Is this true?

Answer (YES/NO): NO